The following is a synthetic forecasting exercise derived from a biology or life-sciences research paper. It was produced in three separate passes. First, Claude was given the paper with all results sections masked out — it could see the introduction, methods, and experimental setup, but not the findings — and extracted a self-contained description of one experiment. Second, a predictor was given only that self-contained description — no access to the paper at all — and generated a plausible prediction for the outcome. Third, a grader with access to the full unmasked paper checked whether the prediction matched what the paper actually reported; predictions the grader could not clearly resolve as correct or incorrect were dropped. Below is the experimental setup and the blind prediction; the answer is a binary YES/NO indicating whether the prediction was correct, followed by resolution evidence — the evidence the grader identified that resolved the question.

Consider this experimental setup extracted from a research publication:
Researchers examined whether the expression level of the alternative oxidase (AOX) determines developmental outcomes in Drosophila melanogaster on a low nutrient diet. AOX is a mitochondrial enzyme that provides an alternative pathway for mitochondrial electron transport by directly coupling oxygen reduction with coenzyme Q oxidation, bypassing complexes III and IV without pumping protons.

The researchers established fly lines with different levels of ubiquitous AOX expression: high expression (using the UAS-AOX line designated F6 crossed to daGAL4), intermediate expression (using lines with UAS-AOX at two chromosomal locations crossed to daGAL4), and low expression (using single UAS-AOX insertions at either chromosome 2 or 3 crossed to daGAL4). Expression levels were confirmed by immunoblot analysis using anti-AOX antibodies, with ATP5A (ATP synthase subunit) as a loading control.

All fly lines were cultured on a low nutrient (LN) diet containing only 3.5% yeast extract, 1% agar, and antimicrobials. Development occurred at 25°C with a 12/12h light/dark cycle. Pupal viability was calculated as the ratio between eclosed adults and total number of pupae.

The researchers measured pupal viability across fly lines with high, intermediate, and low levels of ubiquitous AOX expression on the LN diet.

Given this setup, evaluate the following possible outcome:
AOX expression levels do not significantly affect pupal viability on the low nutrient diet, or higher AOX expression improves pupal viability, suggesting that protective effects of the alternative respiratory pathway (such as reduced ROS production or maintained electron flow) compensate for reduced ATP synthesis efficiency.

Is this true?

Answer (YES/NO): NO